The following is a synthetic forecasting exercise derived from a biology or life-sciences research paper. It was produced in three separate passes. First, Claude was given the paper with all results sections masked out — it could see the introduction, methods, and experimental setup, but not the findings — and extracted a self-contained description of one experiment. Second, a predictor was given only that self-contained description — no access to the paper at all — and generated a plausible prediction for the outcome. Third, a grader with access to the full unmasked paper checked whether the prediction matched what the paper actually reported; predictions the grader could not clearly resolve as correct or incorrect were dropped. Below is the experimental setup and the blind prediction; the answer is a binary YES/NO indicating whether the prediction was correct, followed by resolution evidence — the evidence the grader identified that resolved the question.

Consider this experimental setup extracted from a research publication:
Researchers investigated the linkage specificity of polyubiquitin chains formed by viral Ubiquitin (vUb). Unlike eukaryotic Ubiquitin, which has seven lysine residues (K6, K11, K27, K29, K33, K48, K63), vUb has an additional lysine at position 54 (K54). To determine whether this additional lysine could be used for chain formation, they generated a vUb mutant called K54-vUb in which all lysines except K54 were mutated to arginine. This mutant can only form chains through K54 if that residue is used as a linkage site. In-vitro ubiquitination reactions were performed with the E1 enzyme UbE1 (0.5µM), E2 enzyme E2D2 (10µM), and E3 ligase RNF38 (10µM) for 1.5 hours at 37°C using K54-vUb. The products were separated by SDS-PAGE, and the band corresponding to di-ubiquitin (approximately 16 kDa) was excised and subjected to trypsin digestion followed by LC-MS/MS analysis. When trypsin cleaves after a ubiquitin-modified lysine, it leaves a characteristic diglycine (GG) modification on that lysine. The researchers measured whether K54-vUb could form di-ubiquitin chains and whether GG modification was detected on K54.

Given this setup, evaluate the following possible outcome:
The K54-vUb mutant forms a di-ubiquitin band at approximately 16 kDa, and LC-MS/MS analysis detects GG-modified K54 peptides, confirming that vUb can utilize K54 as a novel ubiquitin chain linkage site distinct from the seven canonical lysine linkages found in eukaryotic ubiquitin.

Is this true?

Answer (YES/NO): YES